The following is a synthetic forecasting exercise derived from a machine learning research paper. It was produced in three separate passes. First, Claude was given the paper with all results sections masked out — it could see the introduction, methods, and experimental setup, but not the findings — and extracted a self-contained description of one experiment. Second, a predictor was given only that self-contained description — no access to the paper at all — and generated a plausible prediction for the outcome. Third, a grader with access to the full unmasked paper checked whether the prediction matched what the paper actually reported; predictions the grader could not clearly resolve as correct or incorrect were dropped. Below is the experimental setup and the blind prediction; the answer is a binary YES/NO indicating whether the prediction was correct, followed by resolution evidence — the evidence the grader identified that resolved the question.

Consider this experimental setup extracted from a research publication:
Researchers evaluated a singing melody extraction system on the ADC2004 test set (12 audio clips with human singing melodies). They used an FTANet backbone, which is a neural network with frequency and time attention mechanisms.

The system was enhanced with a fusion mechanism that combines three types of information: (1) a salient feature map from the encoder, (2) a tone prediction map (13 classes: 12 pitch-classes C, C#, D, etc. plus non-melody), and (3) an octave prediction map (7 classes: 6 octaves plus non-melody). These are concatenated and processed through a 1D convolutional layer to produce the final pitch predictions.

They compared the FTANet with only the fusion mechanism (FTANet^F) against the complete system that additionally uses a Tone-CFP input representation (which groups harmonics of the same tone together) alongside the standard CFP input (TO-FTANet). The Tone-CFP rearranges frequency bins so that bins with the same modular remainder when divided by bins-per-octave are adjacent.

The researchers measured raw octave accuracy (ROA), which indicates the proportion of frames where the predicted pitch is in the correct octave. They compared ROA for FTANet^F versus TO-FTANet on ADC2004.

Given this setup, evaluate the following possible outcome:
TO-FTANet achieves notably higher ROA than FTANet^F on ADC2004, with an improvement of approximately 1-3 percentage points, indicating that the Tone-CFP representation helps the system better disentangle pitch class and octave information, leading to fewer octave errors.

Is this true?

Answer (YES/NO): NO